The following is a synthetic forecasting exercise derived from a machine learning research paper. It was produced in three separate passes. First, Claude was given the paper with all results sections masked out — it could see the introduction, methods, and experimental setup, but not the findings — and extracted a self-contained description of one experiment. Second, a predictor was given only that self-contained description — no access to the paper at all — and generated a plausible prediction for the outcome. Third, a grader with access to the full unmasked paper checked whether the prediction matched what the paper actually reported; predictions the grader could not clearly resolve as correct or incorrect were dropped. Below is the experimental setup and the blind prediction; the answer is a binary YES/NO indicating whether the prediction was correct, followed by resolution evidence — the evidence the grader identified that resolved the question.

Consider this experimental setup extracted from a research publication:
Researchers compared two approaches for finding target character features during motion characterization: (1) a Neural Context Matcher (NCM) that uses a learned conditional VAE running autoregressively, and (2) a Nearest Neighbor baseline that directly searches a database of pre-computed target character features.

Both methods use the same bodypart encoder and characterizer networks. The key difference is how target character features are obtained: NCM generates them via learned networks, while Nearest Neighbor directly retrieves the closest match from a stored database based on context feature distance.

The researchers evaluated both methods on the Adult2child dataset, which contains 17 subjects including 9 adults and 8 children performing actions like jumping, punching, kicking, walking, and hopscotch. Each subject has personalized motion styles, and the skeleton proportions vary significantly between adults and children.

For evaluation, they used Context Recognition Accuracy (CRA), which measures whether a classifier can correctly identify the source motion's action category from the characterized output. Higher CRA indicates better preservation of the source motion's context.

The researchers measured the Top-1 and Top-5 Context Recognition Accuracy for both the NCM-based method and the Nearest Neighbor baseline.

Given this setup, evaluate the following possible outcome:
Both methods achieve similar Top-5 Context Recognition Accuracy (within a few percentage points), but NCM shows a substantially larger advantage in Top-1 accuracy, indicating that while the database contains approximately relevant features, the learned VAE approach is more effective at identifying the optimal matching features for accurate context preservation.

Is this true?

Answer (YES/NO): NO